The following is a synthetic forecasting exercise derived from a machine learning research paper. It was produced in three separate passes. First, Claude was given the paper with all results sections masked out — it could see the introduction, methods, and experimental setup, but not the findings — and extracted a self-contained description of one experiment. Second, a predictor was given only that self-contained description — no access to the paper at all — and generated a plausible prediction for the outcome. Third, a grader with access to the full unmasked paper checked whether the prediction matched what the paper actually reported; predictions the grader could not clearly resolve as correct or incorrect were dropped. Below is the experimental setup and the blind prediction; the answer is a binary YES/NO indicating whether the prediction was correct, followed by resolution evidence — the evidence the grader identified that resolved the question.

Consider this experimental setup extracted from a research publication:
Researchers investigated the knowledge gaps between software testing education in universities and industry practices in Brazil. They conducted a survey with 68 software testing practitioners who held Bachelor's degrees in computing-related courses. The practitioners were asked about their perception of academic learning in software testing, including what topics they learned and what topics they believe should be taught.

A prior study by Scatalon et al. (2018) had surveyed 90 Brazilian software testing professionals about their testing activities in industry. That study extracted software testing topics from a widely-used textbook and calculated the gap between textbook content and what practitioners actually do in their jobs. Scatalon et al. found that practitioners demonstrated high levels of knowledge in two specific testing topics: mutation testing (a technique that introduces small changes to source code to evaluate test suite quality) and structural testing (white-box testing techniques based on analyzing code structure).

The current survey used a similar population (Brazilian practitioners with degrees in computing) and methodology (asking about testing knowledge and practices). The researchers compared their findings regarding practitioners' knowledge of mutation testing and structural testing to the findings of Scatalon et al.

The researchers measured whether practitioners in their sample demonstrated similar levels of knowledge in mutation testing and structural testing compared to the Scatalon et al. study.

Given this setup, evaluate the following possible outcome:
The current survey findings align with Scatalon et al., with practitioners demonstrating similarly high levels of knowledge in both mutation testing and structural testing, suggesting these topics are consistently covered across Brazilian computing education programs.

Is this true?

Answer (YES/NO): NO